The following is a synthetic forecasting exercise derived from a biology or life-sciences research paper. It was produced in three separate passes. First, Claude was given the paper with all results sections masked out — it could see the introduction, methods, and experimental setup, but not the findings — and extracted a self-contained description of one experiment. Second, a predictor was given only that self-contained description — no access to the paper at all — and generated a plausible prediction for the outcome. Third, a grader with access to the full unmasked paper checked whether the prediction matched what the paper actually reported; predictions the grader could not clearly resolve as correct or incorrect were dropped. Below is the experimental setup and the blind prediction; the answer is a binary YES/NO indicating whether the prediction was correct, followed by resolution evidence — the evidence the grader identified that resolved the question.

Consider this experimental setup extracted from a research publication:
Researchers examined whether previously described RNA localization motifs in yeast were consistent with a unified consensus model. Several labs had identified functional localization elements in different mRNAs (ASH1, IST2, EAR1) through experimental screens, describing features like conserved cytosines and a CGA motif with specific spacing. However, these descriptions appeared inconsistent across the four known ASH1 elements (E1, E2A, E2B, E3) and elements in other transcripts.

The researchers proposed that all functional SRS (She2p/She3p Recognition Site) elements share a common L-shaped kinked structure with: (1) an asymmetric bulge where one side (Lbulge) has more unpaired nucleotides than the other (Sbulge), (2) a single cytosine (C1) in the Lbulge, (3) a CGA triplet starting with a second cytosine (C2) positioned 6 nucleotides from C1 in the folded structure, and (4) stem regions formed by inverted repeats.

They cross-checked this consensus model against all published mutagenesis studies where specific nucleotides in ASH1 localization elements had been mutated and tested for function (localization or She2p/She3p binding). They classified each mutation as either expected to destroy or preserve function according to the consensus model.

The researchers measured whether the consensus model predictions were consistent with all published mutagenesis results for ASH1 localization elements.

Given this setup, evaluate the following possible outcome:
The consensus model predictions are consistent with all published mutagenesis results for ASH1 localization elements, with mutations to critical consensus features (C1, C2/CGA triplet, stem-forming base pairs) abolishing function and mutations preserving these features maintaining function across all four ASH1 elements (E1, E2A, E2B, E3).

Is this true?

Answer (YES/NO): YES